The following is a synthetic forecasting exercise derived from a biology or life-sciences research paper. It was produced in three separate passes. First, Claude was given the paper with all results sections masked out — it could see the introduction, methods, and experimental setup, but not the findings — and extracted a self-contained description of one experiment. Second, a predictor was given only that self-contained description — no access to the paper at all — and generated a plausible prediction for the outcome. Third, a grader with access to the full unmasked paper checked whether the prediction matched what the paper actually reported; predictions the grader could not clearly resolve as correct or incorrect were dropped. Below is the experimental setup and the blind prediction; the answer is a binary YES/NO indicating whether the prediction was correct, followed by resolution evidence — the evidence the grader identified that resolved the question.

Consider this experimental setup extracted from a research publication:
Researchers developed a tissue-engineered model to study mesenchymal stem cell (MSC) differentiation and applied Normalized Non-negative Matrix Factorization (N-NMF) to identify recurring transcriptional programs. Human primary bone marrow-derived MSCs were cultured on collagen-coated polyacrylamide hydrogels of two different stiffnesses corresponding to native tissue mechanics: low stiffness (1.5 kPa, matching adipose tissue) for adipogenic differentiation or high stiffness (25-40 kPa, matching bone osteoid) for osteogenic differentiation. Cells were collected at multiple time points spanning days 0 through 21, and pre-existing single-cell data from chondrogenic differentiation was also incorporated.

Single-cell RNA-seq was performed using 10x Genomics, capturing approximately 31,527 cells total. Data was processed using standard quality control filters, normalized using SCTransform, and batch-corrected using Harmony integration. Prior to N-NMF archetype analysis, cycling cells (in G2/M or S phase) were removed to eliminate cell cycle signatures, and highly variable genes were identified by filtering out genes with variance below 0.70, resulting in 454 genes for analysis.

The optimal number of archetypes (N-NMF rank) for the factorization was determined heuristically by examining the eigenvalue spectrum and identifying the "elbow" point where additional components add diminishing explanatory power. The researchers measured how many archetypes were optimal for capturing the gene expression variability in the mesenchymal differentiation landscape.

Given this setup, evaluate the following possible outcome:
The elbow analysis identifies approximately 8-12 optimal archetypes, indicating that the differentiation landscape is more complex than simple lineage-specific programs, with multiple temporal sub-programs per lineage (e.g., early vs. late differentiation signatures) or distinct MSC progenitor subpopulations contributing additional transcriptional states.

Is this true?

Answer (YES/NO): YES